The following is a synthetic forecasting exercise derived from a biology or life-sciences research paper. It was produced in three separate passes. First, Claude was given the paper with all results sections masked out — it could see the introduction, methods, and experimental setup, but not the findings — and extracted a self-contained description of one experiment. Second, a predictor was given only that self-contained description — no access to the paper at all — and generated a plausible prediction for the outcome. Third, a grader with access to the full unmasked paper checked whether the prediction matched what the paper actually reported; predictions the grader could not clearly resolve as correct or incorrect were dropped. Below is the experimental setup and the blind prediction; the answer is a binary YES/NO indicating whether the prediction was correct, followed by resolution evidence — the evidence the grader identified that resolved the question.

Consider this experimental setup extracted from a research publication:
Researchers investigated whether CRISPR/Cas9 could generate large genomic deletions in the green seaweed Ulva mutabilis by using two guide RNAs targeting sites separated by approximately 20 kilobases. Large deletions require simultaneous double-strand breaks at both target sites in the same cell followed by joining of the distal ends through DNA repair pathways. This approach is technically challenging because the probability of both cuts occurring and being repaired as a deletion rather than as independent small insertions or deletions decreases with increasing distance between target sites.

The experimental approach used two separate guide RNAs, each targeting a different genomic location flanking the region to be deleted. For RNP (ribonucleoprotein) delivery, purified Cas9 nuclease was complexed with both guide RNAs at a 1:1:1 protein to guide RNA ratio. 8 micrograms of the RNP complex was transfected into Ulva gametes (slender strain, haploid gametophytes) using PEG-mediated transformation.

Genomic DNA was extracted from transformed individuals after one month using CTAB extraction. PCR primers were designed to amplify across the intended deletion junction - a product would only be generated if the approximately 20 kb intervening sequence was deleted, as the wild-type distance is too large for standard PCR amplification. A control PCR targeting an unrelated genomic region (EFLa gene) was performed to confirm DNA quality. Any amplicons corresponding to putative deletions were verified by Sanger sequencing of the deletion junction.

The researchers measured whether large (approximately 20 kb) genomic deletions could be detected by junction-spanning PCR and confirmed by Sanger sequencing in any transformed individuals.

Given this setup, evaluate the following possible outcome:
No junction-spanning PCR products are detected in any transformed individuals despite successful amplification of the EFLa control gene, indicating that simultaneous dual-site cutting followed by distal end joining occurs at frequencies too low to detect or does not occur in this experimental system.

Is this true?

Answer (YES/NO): NO